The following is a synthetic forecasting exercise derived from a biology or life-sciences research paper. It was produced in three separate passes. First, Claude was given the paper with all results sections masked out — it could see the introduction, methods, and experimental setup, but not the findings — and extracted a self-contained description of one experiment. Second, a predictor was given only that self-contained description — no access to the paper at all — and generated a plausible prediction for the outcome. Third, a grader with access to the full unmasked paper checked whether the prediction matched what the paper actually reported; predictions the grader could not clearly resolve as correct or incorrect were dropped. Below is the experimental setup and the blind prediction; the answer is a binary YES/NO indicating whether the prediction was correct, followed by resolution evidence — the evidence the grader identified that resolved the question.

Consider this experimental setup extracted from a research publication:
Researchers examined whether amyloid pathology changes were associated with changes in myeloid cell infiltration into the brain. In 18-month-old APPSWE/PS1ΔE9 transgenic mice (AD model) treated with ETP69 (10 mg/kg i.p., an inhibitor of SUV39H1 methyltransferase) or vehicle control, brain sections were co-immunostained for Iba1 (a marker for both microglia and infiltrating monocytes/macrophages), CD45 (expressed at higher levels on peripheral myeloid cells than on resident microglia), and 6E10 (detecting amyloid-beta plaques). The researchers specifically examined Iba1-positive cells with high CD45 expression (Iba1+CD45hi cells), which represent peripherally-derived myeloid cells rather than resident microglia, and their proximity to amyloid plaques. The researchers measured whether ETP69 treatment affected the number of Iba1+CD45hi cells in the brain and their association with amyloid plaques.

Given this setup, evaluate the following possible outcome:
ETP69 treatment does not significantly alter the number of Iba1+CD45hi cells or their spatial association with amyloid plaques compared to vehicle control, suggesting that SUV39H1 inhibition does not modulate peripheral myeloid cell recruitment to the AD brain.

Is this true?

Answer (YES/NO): NO